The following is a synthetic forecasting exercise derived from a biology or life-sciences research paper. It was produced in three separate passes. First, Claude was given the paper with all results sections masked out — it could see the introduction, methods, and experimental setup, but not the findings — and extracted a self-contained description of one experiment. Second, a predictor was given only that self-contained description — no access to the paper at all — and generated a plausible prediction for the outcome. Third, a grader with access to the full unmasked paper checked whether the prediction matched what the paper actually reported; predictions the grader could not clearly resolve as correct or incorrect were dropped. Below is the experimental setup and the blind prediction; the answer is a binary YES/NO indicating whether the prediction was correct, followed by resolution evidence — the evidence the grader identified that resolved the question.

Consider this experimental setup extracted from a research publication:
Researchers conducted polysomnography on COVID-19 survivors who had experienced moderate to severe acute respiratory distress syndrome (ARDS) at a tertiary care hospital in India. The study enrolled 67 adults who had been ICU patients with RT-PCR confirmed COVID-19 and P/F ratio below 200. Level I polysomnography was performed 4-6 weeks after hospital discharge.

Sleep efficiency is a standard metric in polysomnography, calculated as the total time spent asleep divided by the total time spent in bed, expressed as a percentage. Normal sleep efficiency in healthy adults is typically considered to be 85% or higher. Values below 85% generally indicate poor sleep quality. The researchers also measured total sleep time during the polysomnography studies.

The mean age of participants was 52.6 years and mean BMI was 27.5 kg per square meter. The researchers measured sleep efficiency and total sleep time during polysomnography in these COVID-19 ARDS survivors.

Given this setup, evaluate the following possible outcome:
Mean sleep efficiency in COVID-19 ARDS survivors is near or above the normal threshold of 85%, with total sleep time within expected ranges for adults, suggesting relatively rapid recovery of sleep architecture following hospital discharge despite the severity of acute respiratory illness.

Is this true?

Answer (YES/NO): NO